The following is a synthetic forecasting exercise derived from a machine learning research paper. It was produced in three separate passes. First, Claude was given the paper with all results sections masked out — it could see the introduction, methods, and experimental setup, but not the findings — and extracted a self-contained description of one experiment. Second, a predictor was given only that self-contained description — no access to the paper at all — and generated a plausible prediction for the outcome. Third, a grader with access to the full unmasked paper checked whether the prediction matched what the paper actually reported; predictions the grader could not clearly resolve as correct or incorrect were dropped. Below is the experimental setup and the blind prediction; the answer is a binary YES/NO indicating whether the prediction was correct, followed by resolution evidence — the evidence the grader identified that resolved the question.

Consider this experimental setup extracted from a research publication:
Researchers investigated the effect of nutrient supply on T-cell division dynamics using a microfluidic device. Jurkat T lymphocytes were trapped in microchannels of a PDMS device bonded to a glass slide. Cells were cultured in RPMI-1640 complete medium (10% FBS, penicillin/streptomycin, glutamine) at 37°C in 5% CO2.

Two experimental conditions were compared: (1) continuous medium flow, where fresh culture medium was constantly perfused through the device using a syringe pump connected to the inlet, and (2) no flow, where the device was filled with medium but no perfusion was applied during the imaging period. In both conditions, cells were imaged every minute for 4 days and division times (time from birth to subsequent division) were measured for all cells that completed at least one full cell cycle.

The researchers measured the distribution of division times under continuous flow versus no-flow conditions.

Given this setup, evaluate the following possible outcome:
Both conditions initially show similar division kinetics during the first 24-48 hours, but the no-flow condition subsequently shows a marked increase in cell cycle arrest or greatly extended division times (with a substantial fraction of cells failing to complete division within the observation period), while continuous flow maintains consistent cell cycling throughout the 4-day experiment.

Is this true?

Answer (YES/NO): NO